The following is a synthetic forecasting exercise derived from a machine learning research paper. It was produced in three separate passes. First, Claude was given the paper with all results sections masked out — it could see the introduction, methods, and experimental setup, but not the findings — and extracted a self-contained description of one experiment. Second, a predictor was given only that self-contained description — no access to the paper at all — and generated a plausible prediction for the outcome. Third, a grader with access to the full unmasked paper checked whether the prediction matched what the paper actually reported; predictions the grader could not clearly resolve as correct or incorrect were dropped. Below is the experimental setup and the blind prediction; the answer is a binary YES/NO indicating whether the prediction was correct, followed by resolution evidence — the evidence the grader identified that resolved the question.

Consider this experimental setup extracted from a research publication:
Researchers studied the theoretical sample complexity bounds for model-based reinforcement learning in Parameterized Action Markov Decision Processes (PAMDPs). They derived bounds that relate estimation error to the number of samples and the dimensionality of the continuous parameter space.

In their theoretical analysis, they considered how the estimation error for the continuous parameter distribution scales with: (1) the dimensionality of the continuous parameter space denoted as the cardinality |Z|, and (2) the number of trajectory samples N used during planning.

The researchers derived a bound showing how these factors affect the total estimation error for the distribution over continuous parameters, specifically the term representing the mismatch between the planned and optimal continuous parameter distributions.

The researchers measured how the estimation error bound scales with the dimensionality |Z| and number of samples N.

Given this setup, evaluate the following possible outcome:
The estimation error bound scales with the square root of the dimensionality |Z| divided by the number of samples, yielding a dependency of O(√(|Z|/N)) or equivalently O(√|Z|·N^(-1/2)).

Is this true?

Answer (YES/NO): NO